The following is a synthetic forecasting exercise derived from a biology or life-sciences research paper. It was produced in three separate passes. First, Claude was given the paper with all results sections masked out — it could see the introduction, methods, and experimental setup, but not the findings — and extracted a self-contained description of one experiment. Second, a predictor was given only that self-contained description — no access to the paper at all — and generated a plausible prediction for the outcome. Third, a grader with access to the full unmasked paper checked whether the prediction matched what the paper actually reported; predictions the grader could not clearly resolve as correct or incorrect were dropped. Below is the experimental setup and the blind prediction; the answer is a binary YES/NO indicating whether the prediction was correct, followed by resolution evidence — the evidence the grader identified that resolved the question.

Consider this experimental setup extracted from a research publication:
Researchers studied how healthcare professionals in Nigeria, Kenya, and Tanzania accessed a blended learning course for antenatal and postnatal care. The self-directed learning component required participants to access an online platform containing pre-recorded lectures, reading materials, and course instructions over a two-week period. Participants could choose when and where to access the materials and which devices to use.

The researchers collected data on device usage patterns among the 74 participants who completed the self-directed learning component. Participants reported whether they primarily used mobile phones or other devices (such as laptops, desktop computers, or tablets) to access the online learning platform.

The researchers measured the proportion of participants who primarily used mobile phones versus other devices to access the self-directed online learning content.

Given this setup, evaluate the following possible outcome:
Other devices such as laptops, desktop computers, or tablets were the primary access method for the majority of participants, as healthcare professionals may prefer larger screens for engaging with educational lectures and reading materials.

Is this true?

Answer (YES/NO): NO